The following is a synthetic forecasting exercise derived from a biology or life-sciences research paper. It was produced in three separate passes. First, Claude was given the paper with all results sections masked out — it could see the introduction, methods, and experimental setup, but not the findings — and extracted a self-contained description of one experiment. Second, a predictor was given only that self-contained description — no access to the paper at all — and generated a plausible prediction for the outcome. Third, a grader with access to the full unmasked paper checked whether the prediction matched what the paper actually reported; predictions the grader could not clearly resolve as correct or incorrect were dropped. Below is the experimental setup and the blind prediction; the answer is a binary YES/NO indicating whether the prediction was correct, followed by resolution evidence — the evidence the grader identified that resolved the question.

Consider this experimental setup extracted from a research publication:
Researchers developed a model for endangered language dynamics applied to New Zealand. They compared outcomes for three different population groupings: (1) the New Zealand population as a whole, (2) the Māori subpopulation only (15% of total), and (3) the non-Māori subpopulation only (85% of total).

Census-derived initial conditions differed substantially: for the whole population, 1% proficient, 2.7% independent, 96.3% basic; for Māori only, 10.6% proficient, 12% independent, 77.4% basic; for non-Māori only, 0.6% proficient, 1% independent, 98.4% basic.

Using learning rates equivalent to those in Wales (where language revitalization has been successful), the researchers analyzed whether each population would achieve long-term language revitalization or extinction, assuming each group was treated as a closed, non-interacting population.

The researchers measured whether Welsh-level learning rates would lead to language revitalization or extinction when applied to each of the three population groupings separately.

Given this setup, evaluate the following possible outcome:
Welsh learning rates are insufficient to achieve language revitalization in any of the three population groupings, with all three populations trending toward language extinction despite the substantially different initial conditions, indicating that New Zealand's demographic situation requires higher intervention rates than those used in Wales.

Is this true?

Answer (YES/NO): NO